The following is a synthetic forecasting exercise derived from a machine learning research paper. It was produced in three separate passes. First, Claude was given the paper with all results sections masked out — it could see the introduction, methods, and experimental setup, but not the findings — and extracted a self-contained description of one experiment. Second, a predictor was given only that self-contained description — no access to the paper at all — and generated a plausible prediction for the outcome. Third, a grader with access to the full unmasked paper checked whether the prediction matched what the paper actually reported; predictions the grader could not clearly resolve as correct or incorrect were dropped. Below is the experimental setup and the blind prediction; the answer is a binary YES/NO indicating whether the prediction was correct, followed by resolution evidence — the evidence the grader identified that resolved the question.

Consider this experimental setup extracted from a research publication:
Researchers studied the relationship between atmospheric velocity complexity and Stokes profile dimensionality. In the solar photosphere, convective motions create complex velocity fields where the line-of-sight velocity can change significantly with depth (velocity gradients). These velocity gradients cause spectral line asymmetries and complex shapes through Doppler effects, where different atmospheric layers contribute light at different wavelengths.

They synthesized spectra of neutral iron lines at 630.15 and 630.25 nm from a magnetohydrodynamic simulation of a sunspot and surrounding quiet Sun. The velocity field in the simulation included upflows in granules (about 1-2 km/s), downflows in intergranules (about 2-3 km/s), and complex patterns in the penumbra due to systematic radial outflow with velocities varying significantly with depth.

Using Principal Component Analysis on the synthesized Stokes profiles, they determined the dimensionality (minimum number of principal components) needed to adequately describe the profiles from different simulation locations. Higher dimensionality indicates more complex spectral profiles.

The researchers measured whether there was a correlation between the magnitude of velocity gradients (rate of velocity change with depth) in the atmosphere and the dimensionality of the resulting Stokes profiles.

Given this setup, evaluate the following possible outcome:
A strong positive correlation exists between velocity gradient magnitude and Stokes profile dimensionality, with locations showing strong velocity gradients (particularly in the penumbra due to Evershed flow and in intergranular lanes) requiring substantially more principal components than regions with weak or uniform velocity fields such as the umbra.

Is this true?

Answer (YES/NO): YES